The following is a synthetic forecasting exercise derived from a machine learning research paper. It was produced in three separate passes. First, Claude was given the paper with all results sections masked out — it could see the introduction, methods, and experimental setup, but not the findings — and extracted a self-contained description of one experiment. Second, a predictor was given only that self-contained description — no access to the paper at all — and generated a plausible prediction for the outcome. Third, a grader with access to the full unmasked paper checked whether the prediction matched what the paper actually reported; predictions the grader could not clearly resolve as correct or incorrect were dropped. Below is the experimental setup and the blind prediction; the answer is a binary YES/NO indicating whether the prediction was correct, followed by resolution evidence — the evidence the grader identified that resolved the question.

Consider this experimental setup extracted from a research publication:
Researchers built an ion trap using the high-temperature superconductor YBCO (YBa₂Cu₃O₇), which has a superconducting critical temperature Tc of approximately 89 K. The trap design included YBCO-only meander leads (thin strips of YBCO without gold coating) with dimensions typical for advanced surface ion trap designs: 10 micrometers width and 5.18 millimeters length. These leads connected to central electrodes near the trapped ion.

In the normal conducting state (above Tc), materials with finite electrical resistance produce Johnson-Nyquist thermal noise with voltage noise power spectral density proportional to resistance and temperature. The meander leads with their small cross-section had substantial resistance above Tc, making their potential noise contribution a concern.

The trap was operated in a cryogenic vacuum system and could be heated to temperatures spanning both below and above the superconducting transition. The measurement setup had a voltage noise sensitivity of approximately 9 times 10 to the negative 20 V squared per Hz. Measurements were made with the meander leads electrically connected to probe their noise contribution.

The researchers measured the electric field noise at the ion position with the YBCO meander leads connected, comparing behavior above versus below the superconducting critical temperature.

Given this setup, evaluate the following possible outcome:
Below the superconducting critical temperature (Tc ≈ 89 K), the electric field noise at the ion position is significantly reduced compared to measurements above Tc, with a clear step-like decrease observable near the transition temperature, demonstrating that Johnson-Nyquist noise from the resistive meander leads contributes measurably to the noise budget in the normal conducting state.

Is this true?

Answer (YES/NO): YES